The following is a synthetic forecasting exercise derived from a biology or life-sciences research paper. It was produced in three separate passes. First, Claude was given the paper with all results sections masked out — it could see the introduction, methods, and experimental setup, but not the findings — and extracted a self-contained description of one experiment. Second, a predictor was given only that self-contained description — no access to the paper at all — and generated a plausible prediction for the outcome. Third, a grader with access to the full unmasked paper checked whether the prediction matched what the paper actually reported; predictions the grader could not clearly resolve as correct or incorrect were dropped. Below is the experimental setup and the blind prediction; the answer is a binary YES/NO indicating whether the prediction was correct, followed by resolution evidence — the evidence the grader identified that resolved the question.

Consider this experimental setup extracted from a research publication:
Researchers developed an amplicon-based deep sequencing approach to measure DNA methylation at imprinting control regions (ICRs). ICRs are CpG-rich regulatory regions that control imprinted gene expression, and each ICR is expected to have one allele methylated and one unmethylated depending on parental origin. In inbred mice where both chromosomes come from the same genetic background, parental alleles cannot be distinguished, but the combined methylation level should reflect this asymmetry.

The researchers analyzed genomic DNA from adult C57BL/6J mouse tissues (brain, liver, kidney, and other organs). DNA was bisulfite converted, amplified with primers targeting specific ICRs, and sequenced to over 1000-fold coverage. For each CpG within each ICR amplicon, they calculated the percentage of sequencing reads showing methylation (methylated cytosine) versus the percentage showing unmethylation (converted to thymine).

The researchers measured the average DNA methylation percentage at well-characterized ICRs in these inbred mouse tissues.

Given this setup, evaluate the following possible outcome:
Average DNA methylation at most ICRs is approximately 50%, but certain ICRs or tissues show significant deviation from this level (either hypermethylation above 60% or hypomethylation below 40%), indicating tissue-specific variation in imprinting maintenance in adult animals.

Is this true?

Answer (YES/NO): NO